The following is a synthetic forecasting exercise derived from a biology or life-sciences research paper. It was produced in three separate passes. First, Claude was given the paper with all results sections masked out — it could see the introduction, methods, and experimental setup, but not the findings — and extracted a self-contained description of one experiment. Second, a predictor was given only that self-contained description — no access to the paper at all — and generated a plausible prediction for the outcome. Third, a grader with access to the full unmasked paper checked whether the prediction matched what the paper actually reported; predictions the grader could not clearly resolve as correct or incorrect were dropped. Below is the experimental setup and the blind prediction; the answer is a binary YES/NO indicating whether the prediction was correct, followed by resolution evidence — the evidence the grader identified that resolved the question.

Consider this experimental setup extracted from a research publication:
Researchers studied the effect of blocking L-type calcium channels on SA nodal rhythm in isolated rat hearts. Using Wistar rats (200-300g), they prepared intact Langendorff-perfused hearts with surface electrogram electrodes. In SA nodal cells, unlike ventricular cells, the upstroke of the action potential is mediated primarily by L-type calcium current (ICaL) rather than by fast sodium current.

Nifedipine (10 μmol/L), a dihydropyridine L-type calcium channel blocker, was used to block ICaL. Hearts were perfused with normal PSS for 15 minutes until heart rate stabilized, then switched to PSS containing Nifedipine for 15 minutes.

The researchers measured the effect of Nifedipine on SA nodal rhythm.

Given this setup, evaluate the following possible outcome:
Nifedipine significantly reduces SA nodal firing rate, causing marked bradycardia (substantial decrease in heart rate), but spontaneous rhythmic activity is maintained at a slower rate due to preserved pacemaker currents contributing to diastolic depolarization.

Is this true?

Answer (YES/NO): NO